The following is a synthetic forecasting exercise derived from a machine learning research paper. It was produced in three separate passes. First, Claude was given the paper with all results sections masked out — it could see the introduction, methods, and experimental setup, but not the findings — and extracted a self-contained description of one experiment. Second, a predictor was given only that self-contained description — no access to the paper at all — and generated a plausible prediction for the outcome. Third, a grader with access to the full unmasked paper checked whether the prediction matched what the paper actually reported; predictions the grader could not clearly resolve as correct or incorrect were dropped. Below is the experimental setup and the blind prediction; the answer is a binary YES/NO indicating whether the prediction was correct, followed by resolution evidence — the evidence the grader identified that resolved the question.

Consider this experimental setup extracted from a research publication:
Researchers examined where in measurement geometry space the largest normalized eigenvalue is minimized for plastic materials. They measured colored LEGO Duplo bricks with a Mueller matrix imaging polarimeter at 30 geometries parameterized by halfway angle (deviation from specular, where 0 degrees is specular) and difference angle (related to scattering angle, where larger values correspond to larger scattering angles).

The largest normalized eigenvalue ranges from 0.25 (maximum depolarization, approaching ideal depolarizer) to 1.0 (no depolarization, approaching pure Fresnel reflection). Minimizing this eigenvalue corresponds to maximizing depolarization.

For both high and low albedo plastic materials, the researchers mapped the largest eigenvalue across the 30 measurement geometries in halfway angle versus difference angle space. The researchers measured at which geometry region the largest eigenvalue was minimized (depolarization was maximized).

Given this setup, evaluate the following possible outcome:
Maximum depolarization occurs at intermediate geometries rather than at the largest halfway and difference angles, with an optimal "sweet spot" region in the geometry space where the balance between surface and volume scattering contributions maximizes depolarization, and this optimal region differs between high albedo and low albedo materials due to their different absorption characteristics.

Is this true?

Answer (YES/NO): NO